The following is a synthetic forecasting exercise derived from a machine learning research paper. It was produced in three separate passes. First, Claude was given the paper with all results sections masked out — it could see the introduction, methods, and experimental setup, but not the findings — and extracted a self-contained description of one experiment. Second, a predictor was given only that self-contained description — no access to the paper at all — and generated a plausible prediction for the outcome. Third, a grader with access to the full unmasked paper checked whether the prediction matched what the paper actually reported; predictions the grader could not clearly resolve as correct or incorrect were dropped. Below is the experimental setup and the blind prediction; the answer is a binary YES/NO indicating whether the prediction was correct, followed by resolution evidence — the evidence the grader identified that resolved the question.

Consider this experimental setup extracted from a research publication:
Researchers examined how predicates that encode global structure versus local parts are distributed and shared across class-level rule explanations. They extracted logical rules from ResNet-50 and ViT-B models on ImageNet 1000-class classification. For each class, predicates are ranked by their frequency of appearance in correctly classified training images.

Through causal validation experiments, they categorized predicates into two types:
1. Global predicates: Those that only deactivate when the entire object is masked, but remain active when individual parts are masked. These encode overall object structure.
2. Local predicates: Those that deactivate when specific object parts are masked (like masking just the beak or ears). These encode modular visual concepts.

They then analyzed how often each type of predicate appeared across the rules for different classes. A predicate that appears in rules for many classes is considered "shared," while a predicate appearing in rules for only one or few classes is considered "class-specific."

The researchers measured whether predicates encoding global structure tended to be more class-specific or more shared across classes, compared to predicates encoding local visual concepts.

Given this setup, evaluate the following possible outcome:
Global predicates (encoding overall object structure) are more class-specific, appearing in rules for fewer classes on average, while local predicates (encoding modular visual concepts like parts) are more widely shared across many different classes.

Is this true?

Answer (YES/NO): YES